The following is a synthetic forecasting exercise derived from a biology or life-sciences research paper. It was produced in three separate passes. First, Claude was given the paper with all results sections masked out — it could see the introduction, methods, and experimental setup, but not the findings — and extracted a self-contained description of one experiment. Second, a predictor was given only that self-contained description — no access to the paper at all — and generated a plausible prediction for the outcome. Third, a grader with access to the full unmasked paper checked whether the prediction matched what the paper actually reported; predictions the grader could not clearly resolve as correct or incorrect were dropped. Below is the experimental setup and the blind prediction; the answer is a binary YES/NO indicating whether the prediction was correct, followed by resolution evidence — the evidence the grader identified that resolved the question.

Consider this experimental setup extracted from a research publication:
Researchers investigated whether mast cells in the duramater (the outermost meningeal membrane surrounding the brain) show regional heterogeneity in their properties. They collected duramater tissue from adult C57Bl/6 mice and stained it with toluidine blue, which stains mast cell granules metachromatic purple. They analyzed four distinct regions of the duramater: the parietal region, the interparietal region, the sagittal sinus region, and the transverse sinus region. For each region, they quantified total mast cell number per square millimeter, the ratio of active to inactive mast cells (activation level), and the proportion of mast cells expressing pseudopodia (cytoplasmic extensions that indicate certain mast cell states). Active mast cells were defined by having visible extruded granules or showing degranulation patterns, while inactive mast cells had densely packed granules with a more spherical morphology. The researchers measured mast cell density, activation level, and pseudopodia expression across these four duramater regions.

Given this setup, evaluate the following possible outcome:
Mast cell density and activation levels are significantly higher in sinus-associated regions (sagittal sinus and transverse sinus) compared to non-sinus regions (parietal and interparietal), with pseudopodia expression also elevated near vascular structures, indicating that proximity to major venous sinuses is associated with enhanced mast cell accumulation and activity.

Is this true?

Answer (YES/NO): NO